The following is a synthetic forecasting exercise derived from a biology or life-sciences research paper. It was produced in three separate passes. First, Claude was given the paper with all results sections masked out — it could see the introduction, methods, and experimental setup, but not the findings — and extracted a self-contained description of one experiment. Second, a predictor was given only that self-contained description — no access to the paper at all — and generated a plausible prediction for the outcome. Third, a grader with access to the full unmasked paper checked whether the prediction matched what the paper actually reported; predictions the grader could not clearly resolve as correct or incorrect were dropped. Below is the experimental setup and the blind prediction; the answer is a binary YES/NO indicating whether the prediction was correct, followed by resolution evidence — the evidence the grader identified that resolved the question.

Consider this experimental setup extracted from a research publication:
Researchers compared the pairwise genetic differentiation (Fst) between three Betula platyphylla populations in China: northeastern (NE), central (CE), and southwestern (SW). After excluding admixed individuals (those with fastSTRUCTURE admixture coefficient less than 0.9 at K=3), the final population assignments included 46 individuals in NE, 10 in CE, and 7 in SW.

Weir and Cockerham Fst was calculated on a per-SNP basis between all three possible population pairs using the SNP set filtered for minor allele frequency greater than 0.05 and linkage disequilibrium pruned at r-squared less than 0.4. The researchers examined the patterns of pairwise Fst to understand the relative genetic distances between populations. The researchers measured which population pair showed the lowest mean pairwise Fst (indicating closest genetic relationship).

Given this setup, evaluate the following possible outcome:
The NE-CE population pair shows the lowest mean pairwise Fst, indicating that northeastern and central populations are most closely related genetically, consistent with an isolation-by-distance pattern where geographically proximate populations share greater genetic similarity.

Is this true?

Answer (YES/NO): YES